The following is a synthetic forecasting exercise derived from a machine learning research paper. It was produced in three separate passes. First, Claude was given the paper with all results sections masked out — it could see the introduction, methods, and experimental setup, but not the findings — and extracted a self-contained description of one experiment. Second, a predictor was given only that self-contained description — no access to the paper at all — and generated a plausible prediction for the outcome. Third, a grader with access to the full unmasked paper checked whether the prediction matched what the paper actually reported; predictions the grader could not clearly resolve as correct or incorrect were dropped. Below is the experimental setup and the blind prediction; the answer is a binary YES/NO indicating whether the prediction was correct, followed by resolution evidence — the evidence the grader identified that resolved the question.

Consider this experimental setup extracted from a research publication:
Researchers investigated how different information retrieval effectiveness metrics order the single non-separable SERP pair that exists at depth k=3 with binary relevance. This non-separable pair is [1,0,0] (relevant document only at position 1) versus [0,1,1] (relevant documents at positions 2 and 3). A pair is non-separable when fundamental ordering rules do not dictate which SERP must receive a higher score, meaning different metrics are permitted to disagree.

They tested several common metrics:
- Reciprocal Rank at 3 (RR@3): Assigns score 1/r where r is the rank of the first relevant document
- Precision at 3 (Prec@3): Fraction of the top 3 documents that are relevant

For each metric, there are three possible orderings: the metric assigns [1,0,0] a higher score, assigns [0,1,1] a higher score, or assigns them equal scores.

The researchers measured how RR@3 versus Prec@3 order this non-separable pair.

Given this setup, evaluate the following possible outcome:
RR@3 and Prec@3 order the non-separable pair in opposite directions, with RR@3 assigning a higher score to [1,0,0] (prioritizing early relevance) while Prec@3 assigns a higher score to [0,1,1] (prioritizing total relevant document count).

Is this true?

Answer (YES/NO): YES